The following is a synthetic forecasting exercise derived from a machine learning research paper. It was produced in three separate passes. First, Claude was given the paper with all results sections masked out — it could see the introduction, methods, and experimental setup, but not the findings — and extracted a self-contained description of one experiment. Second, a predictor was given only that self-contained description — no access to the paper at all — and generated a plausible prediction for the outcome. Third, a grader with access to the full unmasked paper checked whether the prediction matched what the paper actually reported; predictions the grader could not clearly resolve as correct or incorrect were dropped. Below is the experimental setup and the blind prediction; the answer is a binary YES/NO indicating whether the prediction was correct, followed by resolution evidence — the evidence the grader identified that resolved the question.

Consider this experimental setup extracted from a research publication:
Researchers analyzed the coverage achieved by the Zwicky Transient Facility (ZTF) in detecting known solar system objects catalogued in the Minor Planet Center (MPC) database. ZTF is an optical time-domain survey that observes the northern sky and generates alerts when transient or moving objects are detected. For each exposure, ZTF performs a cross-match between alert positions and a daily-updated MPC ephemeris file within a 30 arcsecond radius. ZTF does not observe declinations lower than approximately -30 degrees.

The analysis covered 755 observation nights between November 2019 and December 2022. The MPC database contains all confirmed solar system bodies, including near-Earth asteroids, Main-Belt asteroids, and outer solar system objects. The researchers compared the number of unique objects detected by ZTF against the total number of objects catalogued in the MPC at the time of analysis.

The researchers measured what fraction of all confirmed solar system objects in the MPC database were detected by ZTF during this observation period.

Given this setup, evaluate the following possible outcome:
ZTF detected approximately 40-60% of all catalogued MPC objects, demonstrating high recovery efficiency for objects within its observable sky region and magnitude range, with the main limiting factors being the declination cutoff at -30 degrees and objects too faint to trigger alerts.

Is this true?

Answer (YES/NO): NO